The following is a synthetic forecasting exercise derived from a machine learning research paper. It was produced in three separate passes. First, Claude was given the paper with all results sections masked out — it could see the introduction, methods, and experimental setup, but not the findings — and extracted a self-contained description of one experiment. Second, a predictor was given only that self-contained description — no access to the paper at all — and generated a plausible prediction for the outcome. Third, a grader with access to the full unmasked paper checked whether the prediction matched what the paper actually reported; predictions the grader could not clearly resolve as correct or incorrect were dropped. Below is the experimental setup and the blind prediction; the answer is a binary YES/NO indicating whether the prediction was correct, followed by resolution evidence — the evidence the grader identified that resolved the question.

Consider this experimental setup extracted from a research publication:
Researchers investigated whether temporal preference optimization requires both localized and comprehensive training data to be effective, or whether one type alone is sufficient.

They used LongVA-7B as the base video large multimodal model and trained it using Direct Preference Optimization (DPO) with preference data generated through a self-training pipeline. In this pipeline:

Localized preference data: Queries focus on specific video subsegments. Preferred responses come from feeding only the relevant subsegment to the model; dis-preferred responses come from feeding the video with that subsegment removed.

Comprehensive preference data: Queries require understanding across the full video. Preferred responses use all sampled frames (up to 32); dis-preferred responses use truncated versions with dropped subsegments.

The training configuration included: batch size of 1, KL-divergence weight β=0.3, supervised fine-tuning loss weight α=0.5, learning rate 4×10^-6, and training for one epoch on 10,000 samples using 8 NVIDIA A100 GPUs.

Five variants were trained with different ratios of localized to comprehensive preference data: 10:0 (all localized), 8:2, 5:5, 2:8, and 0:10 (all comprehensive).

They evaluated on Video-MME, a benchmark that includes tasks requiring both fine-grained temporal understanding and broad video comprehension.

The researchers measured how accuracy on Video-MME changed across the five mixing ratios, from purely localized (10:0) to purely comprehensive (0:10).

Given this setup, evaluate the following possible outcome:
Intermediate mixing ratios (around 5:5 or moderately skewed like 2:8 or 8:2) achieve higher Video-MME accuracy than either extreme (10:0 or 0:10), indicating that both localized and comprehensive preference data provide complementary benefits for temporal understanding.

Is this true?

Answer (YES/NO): NO